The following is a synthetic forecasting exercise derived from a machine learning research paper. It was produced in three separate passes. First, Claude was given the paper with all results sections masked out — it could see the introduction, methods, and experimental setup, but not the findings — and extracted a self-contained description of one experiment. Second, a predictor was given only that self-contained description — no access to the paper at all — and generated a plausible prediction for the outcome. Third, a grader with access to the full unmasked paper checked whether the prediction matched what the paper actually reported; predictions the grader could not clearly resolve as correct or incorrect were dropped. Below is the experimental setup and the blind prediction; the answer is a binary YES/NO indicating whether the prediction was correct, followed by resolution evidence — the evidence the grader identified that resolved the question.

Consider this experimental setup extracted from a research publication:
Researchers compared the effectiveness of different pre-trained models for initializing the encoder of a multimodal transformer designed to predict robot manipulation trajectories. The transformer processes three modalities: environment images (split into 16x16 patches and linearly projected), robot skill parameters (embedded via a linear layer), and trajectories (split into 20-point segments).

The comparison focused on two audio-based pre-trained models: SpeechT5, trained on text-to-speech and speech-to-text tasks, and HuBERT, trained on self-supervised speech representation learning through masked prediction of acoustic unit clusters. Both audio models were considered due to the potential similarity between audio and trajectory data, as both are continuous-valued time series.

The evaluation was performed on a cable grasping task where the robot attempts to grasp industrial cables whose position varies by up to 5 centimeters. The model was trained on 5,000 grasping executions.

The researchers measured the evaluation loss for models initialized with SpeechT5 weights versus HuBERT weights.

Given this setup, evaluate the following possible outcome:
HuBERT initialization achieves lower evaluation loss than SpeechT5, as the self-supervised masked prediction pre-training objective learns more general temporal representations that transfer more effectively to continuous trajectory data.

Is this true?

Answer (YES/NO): NO